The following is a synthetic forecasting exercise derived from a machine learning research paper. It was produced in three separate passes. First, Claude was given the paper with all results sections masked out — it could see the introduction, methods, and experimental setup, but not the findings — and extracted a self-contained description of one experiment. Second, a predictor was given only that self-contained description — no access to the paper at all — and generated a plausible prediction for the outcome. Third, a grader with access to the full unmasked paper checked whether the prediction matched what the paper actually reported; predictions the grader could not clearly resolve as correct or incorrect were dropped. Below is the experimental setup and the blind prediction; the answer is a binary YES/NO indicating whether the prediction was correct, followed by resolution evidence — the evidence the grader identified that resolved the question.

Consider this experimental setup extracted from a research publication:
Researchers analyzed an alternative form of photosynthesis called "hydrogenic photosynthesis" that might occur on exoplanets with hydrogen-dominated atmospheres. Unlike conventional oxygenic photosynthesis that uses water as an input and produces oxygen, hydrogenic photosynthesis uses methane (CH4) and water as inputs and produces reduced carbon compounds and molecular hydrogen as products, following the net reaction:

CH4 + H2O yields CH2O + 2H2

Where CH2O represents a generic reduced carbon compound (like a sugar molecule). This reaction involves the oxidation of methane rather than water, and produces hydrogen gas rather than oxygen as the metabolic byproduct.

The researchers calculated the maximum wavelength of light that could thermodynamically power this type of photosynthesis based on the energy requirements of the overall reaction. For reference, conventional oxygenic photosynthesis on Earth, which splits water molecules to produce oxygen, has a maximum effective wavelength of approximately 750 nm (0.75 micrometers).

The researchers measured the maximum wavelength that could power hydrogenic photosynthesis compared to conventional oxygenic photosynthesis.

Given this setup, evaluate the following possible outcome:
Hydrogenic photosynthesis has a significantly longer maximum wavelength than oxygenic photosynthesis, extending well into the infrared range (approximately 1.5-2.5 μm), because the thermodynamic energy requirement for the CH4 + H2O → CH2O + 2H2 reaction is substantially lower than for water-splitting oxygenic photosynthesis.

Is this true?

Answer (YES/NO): YES